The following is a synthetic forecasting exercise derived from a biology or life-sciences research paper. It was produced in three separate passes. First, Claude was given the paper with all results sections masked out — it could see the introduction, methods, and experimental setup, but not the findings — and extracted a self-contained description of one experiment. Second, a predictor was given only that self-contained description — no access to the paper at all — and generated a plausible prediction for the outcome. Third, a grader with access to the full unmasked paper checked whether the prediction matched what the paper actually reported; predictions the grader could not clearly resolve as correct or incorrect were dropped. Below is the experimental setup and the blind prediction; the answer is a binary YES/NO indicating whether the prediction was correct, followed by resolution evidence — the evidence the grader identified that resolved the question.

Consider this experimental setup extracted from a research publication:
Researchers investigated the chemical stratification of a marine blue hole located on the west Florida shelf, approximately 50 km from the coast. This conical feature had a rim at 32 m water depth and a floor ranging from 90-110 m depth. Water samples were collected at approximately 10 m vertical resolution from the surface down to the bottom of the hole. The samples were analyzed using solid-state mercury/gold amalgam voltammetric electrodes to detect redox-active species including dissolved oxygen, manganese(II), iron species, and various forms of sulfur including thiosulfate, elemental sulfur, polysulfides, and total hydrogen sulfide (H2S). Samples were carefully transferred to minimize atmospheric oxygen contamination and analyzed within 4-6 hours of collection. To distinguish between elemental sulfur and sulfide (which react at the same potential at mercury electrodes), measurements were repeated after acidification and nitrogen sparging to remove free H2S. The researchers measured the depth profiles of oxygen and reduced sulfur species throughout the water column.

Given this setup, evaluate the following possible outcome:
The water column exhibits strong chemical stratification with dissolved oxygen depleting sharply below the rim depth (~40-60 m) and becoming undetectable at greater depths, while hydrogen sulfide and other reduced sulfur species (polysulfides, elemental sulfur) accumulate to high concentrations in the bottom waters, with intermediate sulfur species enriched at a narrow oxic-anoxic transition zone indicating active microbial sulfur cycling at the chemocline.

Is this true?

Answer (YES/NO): NO